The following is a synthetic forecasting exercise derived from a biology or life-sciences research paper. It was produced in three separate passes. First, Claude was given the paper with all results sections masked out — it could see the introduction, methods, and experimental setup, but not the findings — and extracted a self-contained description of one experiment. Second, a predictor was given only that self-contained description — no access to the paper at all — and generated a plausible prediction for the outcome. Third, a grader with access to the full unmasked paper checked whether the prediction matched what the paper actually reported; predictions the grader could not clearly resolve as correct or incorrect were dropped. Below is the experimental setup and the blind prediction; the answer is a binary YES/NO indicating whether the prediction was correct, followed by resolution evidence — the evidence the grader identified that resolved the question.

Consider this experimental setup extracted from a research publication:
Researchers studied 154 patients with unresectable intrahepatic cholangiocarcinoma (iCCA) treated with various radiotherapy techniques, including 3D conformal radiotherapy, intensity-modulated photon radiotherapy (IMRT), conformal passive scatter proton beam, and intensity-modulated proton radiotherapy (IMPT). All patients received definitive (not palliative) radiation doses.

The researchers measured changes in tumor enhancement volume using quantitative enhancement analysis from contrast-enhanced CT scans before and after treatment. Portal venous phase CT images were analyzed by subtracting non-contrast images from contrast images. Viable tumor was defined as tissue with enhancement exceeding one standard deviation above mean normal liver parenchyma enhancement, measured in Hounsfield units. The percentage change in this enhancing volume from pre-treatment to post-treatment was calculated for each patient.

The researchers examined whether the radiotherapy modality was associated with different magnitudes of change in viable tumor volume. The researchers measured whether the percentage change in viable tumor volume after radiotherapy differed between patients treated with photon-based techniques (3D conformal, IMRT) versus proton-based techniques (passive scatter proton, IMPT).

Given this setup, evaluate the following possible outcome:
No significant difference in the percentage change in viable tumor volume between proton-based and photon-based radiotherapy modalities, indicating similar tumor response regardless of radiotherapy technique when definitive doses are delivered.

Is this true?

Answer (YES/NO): NO